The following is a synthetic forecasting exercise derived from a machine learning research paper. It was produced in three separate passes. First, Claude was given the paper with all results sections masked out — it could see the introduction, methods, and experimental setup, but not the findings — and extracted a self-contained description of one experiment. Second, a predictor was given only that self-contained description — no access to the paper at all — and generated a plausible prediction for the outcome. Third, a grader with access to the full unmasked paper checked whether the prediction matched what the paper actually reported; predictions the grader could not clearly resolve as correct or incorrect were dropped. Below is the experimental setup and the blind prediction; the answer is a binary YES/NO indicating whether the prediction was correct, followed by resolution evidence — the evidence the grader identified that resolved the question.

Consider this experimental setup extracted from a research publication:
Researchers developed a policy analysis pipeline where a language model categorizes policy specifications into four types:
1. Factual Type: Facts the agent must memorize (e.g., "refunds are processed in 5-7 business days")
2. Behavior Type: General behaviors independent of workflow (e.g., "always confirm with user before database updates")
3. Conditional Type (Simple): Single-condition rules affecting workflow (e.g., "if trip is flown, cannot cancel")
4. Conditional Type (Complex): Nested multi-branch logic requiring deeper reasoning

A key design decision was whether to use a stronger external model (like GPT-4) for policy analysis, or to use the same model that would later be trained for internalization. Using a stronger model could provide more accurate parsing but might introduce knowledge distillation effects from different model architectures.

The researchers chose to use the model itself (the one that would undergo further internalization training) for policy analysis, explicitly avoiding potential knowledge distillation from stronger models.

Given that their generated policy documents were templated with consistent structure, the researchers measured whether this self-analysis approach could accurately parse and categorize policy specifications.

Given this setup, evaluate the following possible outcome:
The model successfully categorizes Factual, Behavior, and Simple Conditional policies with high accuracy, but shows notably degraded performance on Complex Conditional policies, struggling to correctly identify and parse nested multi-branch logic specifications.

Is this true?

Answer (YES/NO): NO